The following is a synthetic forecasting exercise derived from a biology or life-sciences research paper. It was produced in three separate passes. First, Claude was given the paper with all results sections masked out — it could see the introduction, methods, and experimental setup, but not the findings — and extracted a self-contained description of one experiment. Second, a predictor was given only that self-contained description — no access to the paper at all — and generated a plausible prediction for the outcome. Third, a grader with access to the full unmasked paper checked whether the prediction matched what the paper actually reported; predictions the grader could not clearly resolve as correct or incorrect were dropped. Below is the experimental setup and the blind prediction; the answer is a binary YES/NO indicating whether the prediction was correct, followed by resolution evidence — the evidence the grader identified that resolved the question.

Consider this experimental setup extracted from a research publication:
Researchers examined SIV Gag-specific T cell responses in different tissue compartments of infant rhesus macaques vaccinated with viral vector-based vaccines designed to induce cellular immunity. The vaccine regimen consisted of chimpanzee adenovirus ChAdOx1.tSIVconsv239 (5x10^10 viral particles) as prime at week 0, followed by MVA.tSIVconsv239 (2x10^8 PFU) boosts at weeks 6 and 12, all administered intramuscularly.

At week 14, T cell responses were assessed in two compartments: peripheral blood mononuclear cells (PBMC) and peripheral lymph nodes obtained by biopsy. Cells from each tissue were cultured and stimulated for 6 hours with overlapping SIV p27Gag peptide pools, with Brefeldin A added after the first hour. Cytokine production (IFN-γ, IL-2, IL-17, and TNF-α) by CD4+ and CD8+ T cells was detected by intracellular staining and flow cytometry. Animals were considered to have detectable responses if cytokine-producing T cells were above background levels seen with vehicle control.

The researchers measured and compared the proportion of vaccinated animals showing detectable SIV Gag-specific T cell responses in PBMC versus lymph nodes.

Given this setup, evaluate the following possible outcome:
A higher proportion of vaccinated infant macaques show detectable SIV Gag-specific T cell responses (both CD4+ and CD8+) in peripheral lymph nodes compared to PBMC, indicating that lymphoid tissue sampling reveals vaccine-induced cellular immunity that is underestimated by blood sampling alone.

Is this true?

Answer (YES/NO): NO